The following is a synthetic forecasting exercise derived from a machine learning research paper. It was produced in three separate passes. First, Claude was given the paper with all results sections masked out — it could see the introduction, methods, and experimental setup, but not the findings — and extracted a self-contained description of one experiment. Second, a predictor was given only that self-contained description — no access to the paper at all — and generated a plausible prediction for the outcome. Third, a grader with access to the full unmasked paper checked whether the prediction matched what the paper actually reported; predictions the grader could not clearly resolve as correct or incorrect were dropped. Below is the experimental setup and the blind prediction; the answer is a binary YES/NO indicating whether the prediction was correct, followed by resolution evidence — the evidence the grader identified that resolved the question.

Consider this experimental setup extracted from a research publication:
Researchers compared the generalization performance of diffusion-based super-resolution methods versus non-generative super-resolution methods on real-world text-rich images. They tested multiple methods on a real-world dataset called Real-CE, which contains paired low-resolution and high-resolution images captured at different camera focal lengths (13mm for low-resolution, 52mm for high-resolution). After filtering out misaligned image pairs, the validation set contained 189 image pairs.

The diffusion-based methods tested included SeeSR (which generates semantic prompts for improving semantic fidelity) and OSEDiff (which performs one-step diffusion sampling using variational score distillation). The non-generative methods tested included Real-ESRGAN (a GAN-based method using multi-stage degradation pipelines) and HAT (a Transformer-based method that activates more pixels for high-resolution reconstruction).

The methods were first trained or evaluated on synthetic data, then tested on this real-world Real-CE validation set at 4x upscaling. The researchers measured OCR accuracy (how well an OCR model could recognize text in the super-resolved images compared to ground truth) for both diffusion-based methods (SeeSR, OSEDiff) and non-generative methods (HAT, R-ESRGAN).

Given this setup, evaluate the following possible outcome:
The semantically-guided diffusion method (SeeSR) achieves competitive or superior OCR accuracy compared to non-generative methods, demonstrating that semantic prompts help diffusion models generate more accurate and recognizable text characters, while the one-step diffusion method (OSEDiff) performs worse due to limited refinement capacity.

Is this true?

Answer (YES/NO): NO